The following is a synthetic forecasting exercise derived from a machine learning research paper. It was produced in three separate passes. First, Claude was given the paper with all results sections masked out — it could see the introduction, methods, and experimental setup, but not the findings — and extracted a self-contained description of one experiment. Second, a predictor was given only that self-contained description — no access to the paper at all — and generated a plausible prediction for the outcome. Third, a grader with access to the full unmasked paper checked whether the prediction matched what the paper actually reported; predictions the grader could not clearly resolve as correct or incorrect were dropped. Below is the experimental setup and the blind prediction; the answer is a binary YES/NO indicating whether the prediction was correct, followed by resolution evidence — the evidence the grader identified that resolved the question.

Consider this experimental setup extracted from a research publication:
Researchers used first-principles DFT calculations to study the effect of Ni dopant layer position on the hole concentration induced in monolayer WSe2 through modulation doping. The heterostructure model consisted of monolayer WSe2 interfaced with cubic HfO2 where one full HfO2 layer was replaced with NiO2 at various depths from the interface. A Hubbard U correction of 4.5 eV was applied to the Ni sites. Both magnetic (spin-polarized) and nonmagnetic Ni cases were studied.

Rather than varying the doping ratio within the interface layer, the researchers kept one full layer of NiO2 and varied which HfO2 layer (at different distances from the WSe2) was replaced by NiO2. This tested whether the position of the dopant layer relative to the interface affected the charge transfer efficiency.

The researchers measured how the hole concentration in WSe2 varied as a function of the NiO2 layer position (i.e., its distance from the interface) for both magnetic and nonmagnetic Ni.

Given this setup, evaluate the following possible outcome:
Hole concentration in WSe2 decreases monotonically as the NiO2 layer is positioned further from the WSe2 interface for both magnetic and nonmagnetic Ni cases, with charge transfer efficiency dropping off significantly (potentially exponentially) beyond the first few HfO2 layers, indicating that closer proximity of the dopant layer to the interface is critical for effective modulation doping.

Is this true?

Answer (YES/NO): NO